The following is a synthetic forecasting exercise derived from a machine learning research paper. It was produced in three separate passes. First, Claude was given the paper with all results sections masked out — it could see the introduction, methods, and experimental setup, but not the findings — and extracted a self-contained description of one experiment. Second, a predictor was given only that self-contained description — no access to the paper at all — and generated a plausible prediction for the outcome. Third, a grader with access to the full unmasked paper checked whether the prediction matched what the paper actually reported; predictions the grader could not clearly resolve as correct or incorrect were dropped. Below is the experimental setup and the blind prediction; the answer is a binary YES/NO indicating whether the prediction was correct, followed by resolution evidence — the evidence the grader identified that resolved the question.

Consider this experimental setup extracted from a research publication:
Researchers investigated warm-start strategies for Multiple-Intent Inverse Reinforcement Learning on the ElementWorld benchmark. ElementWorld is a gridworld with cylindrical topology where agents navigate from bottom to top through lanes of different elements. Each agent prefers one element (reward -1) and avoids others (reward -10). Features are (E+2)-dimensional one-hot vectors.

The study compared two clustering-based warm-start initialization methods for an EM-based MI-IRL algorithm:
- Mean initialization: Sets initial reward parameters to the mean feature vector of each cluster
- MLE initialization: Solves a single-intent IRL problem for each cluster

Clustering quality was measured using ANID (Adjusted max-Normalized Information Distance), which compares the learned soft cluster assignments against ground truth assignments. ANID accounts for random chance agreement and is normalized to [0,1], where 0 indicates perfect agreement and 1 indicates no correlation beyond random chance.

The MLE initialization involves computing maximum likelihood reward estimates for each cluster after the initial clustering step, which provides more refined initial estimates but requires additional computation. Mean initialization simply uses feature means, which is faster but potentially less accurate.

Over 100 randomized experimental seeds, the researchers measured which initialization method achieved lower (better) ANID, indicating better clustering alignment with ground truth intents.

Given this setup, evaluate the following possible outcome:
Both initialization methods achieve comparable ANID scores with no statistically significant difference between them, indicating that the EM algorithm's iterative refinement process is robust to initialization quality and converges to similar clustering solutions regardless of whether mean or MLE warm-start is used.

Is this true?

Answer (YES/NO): YES